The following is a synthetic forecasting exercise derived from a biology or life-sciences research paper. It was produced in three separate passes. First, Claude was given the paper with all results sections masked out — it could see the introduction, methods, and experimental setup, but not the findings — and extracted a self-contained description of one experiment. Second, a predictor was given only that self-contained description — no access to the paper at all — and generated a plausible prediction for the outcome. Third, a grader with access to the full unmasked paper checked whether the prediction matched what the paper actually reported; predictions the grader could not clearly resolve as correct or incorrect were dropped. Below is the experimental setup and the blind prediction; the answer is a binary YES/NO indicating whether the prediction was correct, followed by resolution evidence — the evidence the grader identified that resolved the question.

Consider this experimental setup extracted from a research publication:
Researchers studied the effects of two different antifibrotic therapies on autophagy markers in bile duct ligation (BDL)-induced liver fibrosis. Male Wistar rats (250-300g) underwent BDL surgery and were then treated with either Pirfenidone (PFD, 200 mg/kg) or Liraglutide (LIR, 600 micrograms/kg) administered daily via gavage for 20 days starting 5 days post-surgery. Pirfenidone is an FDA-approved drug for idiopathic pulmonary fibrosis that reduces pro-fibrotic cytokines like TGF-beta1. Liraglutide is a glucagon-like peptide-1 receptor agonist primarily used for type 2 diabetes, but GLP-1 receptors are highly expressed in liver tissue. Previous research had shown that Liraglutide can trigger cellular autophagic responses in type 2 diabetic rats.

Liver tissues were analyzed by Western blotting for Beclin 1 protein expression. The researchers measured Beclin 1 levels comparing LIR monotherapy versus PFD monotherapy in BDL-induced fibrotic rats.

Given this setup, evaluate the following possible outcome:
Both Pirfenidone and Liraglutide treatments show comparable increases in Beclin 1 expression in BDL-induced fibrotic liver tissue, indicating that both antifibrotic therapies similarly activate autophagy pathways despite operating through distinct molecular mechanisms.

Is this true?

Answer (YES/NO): NO